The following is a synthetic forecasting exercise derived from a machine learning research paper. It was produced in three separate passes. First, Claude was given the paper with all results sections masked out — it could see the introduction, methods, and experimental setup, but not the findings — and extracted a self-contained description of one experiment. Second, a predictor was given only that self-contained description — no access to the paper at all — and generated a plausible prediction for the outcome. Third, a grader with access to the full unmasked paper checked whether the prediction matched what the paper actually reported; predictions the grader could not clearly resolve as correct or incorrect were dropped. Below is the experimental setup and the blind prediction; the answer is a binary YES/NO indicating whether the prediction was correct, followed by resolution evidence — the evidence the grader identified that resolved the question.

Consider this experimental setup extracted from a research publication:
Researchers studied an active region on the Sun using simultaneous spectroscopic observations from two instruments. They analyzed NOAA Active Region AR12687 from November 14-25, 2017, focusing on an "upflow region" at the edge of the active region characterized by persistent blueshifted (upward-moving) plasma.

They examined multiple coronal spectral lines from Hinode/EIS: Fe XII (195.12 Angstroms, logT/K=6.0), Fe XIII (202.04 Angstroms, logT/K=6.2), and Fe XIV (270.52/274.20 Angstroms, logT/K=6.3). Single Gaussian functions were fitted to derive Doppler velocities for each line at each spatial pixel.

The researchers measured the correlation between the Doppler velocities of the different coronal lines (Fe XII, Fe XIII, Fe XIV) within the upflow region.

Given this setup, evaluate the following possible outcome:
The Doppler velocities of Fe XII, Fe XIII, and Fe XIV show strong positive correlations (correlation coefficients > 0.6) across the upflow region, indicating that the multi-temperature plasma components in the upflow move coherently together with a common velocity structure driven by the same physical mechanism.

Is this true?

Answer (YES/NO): NO